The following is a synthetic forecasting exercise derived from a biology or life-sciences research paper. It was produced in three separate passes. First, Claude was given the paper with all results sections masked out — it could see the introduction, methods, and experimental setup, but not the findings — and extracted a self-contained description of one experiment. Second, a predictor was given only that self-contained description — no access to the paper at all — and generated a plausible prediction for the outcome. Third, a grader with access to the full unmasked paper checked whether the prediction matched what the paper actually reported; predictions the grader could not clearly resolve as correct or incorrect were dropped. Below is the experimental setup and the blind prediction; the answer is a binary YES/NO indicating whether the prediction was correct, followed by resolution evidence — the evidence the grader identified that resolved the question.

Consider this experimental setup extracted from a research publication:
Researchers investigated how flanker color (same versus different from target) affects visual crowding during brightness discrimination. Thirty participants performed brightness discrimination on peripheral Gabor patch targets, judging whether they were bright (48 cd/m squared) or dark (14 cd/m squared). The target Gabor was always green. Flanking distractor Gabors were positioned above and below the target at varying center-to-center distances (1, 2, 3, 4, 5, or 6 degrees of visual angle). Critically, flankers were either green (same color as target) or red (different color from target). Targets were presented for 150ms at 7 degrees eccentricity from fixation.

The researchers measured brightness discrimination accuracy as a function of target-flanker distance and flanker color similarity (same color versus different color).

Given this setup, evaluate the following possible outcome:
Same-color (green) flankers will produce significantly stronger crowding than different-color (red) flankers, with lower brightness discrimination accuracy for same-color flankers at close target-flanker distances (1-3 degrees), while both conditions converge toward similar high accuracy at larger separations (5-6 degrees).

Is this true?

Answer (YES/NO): YES